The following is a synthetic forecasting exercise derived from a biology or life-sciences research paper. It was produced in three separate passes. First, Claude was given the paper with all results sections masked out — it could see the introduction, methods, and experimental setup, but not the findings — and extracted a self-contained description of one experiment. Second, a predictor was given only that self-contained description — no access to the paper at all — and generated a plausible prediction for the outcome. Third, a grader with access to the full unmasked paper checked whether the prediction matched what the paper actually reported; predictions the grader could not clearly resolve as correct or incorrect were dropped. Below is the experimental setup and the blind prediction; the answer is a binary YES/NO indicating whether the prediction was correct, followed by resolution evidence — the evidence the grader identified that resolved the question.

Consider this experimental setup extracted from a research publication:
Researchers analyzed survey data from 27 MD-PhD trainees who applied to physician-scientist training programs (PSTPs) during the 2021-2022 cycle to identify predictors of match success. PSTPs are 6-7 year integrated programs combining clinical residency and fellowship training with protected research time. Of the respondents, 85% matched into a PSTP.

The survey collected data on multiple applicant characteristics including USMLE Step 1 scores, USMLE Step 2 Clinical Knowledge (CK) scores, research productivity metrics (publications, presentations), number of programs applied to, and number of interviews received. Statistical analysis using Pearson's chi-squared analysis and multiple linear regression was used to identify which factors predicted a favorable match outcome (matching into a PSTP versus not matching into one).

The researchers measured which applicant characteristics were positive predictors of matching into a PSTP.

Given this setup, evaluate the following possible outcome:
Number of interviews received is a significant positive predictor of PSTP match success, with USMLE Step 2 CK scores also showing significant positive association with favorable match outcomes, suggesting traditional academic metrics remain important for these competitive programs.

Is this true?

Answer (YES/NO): NO